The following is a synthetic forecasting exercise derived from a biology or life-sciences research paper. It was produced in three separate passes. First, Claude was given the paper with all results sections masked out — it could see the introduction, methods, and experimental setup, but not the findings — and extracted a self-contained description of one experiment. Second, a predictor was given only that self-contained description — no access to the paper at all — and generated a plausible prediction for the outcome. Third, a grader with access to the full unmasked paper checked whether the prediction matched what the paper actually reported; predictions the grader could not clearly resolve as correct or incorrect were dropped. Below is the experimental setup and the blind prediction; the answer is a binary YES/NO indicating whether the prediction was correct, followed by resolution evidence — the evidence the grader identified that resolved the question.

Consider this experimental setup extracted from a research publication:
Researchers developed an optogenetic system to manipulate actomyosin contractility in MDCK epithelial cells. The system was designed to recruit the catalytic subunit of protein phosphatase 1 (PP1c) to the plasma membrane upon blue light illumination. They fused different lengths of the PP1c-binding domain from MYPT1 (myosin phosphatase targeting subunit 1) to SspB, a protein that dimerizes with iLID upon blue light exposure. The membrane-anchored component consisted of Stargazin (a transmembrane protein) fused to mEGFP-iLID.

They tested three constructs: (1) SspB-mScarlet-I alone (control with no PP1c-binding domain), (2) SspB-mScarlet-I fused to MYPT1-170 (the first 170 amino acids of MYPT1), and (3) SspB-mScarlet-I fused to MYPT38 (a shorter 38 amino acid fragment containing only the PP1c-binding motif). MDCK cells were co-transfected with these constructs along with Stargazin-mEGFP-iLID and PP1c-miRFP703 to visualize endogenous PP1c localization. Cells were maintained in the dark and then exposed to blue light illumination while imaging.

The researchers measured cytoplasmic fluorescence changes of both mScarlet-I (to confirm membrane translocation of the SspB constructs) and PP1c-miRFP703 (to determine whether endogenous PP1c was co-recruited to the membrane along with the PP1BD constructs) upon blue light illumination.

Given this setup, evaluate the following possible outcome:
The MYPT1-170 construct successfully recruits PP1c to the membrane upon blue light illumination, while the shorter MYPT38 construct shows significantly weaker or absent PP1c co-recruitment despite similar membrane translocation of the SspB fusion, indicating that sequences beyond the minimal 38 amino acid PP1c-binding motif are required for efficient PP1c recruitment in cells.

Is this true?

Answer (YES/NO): NO